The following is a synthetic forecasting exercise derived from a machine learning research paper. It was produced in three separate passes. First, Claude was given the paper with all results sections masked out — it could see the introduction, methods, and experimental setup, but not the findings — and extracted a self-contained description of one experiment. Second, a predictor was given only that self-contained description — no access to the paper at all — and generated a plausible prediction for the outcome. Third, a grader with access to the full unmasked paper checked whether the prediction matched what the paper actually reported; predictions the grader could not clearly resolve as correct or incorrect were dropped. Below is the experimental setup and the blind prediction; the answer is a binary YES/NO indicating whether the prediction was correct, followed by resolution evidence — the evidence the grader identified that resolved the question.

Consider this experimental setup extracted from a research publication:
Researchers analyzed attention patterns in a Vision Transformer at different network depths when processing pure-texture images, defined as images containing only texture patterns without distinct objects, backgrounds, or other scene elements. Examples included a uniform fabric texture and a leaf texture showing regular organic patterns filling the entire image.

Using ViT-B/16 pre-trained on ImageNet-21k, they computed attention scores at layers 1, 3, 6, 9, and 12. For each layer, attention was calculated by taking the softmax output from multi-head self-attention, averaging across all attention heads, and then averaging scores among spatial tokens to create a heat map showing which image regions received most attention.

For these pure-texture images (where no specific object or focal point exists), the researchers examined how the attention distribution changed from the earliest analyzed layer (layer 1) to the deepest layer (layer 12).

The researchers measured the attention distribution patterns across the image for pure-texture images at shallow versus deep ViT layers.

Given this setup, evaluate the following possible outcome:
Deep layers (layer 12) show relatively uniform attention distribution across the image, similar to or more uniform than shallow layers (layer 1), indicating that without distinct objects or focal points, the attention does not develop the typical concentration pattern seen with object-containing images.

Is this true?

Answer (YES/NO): NO